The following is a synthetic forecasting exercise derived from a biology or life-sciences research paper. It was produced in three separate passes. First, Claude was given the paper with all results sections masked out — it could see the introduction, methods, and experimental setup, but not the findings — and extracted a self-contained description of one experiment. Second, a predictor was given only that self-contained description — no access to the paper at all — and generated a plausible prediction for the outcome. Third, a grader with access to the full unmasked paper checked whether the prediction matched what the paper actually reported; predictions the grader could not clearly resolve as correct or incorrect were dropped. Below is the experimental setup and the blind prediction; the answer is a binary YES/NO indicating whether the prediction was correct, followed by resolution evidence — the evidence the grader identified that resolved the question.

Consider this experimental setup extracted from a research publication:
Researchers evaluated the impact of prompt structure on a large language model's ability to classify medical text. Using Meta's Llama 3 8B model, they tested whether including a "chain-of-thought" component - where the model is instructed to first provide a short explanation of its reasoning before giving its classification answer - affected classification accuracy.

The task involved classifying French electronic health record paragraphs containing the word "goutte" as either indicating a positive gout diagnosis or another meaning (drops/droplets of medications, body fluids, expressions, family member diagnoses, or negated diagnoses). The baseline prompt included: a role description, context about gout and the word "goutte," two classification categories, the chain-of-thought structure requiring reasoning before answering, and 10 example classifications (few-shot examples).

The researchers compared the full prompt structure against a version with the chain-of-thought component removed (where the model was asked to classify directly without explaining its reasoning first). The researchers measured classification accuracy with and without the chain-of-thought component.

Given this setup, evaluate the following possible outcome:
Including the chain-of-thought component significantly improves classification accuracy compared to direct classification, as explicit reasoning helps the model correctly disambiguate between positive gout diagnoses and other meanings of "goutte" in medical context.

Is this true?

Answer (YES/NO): YES